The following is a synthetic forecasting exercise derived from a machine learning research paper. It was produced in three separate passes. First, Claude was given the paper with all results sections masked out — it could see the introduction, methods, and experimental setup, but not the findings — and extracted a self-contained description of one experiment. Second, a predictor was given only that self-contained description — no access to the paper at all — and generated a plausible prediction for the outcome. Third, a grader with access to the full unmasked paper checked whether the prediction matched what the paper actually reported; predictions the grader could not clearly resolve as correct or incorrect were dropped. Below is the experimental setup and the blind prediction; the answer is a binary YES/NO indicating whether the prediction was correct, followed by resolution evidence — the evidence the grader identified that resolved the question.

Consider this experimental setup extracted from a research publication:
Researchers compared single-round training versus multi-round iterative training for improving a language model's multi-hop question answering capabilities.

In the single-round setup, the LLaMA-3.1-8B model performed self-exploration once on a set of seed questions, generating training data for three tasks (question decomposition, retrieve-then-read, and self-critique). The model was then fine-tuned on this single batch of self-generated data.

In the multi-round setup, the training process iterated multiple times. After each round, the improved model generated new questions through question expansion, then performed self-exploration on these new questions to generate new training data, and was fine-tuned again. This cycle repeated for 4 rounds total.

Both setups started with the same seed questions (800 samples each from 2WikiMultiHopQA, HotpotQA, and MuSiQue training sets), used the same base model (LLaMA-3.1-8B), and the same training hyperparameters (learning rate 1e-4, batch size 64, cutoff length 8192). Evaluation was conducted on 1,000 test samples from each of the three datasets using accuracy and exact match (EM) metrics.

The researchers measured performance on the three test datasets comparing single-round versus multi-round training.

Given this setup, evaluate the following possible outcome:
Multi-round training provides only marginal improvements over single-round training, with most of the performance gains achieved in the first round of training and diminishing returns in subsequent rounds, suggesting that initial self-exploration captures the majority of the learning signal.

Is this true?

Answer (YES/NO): NO